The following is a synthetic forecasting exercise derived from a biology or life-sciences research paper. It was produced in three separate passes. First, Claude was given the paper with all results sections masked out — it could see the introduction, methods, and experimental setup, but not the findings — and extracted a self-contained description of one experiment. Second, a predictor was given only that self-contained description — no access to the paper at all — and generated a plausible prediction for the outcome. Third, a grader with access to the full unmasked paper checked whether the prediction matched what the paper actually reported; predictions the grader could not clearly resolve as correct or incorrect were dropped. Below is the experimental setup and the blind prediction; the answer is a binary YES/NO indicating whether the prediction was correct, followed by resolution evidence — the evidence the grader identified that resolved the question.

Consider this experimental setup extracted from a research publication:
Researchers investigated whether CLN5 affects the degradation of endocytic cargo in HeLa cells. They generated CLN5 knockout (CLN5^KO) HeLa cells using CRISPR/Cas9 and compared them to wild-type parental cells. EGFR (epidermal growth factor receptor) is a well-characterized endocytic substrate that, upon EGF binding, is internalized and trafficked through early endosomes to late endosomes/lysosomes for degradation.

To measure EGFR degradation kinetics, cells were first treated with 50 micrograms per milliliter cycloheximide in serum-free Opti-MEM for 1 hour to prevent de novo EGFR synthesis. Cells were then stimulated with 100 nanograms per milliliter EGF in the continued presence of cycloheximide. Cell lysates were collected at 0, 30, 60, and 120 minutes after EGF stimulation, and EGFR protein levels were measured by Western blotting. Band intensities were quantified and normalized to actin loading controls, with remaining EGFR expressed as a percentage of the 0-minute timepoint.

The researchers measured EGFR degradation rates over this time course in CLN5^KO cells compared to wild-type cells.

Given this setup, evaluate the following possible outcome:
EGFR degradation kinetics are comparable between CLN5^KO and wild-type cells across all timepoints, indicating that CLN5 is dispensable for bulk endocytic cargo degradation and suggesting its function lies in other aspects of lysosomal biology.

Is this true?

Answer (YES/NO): NO